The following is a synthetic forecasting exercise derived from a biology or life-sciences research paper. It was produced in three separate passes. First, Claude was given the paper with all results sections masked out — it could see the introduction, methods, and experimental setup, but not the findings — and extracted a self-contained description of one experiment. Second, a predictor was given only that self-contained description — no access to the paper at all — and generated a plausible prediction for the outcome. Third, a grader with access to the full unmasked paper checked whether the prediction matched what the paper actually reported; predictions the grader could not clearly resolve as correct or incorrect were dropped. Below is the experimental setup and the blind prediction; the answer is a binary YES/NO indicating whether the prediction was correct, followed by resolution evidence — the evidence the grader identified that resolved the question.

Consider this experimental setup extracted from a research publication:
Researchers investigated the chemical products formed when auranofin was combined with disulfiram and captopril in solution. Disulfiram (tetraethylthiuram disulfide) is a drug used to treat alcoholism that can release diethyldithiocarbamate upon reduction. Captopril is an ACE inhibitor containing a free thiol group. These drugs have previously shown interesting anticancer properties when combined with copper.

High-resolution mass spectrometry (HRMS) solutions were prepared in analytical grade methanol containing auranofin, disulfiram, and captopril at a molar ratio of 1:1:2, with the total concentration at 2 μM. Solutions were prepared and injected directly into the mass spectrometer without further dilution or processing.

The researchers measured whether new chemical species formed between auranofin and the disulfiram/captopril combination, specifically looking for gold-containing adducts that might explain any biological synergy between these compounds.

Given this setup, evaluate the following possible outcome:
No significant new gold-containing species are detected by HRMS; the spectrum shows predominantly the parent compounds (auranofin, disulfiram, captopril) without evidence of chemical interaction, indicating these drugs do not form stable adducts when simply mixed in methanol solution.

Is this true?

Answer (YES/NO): NO